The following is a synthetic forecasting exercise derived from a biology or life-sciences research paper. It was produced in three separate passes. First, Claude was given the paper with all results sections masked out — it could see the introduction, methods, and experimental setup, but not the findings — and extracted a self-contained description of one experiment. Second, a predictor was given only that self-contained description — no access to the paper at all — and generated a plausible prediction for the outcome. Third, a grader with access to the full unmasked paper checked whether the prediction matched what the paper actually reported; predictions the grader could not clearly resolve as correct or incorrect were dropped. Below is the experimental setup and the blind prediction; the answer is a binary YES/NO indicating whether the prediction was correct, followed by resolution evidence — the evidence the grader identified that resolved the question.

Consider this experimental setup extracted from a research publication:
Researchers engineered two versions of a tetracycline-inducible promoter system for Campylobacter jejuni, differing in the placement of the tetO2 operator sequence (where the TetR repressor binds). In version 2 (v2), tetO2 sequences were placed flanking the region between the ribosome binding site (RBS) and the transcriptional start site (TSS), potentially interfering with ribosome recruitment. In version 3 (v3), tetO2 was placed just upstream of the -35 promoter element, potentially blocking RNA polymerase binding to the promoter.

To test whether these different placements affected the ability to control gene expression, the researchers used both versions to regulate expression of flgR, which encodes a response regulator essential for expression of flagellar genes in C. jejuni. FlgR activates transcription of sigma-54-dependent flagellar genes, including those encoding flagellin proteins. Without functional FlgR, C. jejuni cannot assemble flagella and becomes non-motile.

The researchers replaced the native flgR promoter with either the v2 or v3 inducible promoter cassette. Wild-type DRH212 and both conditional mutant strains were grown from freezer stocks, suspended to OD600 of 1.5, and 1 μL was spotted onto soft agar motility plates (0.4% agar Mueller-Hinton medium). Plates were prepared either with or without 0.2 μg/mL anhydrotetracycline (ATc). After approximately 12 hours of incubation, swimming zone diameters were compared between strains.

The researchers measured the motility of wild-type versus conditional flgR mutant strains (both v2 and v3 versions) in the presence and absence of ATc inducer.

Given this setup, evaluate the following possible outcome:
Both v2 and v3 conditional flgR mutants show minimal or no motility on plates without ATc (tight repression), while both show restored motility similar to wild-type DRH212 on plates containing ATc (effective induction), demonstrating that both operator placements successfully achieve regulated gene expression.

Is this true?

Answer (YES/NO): YES